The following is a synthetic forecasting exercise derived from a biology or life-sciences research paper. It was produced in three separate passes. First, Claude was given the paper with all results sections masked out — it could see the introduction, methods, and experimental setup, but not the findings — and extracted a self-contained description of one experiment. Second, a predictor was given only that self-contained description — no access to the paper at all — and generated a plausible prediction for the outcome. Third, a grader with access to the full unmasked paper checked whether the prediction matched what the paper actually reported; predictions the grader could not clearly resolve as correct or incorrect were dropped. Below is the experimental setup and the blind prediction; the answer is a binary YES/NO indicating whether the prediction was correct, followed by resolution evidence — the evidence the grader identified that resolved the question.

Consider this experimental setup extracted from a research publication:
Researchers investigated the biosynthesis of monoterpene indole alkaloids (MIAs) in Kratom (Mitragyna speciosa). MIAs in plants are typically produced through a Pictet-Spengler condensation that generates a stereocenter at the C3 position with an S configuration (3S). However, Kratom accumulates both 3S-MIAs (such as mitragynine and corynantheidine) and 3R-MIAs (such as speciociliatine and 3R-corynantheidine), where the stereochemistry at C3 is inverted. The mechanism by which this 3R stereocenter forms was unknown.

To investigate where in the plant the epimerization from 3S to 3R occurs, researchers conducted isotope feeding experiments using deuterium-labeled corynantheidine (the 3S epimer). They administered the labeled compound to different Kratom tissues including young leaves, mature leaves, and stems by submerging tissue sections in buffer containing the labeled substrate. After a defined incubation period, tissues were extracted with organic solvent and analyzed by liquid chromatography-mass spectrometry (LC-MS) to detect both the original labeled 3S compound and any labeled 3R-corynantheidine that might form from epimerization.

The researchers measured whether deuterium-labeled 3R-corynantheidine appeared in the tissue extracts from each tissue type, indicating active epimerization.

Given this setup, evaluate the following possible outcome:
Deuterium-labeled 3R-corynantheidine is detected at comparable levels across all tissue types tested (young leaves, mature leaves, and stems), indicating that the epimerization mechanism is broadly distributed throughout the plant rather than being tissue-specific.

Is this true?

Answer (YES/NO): NO